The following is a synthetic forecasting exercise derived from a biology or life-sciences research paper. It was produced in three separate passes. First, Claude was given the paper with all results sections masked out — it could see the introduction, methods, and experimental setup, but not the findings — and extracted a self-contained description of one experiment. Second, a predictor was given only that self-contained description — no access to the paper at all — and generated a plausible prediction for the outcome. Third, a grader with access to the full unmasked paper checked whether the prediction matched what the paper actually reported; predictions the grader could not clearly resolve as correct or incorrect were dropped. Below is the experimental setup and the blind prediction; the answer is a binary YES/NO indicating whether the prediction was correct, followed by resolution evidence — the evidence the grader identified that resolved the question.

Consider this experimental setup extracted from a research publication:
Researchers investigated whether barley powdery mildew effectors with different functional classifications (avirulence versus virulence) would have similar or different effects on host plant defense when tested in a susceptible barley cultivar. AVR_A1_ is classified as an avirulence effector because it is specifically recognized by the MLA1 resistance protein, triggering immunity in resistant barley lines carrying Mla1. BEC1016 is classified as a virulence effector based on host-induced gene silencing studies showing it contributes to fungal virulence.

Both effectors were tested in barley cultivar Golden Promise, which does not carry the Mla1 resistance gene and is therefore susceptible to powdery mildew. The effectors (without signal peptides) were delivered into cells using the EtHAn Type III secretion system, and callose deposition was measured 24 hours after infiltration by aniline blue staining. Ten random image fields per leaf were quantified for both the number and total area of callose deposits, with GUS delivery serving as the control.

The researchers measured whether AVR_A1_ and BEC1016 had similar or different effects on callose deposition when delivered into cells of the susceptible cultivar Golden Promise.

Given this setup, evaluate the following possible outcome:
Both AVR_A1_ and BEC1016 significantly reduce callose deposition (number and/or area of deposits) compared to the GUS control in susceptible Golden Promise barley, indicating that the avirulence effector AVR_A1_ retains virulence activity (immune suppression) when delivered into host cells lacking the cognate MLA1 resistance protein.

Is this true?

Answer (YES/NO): YES